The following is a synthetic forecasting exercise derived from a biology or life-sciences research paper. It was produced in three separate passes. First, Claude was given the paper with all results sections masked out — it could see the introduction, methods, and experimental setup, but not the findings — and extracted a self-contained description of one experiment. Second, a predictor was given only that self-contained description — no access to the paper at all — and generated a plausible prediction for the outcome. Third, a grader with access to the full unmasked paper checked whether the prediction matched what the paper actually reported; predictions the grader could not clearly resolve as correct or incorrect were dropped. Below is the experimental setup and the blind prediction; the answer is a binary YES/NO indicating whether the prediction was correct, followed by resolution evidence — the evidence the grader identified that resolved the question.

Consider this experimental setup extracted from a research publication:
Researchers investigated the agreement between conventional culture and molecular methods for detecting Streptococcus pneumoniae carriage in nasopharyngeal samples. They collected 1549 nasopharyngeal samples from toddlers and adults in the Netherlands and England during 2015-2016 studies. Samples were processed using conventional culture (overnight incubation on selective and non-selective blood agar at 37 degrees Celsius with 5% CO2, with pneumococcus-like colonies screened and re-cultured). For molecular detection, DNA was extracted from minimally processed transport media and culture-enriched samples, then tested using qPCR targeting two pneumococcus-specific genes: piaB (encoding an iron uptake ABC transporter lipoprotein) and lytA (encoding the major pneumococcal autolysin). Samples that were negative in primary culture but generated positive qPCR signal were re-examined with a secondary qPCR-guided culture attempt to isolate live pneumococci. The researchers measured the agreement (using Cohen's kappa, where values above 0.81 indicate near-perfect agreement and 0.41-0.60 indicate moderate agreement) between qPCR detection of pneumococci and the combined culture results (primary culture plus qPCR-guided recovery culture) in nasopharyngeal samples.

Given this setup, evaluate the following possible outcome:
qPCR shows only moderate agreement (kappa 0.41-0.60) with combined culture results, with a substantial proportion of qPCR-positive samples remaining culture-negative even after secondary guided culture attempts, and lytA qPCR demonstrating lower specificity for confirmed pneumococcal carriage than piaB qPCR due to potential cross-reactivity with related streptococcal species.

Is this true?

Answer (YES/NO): NO